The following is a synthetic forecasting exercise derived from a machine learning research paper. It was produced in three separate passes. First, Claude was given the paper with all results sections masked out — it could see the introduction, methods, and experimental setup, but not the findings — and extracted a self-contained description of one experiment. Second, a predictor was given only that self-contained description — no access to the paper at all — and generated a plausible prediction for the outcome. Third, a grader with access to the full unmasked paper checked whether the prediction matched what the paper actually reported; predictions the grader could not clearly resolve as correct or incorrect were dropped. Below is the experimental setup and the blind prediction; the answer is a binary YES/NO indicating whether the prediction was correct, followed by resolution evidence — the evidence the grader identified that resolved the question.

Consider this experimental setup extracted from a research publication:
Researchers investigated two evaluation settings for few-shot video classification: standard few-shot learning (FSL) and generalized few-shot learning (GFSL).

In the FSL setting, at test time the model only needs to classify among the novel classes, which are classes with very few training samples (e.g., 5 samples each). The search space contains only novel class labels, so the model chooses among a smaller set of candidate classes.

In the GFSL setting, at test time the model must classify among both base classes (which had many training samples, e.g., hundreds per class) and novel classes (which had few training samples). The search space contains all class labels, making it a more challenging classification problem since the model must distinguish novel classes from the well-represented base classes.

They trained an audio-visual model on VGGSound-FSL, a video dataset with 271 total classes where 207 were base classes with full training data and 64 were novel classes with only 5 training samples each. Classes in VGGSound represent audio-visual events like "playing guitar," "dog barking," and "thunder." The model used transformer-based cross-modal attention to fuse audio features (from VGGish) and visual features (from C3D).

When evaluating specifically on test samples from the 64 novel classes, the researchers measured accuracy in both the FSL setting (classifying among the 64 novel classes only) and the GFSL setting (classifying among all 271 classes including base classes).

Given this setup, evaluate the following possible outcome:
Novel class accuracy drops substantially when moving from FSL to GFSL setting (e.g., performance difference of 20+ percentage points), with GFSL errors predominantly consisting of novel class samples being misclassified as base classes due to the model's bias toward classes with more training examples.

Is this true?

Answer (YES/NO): NO